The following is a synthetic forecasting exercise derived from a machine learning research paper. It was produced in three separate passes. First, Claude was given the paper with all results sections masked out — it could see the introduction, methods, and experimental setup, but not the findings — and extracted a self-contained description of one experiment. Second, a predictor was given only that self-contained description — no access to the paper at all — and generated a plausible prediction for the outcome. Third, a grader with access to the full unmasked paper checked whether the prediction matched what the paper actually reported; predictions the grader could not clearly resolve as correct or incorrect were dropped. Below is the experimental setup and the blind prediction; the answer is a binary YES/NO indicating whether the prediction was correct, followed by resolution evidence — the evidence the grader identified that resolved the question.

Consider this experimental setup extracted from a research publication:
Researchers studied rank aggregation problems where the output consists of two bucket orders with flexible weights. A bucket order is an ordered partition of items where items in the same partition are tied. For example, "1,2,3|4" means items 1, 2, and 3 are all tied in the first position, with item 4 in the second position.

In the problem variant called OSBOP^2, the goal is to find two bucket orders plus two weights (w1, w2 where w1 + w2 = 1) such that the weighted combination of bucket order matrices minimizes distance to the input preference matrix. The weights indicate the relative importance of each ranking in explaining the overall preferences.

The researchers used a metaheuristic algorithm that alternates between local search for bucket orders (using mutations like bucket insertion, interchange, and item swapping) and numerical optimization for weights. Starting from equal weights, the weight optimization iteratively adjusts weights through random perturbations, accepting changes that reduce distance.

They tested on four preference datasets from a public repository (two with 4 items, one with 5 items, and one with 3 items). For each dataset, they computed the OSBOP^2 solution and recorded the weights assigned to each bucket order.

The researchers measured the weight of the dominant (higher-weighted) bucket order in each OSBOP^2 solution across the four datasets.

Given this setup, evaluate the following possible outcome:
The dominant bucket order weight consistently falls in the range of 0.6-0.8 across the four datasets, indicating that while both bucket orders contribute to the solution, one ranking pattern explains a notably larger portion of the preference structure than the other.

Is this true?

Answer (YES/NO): NO